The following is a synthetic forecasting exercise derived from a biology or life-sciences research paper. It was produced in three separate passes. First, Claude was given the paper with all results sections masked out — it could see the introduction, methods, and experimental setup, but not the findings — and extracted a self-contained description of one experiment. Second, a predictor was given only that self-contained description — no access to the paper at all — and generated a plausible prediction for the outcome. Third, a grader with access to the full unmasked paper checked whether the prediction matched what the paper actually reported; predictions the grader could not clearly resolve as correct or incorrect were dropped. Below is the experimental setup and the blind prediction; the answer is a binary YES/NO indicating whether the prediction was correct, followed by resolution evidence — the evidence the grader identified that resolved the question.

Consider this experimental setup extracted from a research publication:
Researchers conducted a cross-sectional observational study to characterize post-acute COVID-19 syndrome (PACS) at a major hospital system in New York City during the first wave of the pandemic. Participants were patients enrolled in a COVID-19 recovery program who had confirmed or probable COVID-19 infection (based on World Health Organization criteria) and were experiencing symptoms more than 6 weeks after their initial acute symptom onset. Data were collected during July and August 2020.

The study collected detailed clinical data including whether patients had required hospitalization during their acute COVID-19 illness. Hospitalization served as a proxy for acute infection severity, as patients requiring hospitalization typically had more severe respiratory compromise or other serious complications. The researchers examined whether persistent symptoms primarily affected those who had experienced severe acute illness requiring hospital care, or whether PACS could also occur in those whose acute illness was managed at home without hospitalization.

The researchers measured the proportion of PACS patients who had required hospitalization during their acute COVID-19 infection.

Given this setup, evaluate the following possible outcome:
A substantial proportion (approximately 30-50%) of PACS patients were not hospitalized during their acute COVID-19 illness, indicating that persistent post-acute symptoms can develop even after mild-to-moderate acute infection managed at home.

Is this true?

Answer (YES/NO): NO